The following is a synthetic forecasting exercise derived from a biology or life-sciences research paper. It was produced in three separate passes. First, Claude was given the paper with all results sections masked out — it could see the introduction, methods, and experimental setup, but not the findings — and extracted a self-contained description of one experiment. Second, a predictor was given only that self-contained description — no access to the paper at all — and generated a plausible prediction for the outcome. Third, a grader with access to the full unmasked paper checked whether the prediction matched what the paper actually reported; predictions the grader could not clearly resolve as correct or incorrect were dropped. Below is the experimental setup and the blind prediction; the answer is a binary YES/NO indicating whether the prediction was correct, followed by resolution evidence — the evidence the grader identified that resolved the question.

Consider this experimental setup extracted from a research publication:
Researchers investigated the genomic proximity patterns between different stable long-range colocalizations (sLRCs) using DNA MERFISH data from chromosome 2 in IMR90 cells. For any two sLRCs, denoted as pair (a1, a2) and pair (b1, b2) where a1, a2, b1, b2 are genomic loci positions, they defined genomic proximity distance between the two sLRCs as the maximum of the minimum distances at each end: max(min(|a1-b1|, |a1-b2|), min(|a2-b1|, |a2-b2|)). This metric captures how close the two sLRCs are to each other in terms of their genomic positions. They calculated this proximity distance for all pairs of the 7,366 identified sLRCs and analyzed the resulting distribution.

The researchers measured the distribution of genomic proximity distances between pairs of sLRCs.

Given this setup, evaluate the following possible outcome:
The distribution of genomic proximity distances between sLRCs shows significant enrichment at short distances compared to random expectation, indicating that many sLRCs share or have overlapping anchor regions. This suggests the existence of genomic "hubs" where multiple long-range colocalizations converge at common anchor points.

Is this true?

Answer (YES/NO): YES